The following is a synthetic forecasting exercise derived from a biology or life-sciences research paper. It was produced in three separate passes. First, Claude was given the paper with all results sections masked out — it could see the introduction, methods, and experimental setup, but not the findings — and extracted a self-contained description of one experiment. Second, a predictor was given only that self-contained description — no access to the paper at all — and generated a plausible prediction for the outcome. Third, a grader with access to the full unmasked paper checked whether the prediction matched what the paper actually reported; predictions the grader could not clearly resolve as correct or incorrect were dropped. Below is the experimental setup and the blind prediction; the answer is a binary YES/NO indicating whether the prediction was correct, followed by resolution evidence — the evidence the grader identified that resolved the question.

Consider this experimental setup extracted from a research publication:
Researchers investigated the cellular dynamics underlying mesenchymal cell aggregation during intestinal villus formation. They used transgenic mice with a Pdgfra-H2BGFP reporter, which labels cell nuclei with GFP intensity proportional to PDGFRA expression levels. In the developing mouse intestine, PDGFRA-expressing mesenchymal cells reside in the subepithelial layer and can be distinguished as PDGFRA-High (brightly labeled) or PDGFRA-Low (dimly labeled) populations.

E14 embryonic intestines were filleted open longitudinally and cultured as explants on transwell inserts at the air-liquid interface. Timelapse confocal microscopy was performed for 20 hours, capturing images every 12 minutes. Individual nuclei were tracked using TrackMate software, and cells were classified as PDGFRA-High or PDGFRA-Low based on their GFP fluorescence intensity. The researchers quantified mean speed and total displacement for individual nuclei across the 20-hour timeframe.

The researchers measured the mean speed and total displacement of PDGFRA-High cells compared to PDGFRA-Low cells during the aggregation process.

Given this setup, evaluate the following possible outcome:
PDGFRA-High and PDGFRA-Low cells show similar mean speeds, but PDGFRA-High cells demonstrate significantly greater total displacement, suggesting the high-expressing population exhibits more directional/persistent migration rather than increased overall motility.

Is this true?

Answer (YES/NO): NO